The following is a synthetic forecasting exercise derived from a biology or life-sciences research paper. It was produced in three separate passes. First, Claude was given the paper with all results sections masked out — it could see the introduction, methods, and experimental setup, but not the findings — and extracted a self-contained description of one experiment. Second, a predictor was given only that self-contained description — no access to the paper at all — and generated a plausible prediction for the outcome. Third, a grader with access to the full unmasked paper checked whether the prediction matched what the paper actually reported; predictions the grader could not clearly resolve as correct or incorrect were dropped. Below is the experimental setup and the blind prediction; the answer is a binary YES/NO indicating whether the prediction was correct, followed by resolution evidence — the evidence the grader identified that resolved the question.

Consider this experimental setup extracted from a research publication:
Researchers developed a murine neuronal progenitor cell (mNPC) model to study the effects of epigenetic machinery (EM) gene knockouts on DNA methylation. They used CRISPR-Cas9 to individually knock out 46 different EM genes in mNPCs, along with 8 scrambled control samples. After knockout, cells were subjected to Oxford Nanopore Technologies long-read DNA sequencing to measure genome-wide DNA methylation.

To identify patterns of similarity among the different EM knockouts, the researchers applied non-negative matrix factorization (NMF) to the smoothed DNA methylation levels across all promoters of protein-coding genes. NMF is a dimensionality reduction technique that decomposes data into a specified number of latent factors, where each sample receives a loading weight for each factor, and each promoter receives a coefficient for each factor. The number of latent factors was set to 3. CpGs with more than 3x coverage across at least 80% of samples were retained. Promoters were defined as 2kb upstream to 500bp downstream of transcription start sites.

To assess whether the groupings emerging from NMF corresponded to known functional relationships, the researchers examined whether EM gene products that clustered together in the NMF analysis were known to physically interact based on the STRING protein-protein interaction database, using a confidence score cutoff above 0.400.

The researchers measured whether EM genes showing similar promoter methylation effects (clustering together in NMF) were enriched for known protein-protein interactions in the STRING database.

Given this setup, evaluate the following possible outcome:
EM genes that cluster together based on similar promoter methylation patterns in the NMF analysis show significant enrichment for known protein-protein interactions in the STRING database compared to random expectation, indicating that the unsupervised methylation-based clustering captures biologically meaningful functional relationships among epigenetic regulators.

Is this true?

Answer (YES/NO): YES